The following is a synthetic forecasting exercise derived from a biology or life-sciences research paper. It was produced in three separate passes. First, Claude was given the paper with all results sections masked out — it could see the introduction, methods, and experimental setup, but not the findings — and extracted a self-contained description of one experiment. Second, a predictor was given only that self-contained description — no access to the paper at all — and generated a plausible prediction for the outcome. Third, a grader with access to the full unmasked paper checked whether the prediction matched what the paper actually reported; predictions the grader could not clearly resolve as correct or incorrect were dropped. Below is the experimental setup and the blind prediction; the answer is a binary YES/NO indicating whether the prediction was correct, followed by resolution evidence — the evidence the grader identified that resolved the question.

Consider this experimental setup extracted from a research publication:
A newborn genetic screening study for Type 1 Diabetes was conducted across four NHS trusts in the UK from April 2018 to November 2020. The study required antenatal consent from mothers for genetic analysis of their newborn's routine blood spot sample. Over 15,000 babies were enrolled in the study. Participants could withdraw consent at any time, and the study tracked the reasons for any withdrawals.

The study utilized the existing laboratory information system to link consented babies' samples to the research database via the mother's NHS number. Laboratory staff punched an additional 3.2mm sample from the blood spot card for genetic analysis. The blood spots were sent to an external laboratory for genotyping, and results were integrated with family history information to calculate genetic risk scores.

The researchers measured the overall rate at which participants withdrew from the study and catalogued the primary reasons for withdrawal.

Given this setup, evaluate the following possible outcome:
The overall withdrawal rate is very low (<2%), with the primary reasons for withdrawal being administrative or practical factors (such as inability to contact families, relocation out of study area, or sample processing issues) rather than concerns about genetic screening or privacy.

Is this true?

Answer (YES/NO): YES